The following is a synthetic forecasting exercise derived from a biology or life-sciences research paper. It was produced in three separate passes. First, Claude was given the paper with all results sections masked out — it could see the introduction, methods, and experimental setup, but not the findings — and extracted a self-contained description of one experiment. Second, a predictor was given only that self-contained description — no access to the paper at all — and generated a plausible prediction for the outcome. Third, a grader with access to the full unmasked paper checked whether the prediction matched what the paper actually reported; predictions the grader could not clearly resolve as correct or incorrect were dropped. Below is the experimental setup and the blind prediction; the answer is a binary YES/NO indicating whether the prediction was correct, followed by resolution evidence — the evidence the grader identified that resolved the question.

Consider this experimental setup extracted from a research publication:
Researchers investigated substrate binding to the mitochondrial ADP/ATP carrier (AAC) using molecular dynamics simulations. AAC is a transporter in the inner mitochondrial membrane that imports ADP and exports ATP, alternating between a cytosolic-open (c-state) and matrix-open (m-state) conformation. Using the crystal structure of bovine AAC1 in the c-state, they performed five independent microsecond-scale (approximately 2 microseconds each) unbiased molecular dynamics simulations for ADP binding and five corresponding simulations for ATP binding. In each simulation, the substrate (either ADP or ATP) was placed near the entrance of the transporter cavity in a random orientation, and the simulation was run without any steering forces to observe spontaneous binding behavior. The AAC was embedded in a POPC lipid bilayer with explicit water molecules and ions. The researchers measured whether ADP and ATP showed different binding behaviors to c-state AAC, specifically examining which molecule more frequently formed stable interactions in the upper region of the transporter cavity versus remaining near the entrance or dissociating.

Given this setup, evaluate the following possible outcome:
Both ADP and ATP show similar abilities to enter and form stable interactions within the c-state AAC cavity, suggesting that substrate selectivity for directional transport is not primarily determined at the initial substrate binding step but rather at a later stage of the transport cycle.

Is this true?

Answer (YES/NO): NO